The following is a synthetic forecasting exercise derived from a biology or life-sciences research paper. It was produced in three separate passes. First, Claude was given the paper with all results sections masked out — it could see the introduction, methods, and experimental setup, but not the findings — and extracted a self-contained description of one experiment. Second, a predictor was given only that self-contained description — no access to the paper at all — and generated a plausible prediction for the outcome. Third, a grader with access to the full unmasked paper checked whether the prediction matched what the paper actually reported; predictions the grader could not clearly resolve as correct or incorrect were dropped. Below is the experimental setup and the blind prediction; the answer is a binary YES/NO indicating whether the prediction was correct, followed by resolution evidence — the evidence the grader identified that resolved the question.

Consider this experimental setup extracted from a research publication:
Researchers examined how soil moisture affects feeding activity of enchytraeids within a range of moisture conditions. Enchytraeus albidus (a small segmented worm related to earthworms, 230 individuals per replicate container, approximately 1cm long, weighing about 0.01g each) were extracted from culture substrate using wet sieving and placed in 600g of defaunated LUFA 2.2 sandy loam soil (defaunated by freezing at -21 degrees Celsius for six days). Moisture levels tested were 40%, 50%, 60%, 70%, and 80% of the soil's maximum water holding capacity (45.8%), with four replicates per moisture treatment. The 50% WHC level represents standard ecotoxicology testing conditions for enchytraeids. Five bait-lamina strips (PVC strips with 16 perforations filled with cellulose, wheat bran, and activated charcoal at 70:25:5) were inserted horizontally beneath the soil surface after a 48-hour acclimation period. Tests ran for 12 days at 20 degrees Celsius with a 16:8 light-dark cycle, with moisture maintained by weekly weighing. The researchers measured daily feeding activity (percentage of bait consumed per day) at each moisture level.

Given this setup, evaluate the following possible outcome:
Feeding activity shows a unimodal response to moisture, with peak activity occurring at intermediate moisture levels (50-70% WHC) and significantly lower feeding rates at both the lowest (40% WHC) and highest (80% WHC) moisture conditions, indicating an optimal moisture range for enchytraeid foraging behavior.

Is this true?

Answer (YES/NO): YES